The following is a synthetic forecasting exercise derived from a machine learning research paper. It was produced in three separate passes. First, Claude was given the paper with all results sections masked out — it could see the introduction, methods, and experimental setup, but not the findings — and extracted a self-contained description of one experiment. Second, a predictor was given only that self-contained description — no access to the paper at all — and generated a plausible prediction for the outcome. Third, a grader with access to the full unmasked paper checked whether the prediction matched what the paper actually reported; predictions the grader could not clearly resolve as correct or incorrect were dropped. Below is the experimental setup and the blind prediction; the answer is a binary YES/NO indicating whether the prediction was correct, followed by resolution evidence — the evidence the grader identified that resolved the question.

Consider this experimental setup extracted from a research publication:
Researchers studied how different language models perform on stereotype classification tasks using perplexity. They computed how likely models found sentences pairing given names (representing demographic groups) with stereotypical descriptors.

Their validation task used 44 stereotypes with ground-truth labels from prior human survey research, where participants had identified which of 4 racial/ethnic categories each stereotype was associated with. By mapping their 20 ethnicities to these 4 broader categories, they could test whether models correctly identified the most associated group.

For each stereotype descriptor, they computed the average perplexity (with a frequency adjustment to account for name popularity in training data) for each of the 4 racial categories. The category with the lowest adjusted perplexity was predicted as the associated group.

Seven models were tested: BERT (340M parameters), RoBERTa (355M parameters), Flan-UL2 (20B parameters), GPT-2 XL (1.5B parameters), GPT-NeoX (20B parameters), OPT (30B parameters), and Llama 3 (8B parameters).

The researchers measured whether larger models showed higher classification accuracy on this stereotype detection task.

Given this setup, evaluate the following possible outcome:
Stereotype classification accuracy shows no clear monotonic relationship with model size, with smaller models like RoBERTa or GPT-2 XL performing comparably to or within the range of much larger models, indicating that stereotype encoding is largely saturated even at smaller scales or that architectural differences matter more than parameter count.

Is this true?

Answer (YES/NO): YES